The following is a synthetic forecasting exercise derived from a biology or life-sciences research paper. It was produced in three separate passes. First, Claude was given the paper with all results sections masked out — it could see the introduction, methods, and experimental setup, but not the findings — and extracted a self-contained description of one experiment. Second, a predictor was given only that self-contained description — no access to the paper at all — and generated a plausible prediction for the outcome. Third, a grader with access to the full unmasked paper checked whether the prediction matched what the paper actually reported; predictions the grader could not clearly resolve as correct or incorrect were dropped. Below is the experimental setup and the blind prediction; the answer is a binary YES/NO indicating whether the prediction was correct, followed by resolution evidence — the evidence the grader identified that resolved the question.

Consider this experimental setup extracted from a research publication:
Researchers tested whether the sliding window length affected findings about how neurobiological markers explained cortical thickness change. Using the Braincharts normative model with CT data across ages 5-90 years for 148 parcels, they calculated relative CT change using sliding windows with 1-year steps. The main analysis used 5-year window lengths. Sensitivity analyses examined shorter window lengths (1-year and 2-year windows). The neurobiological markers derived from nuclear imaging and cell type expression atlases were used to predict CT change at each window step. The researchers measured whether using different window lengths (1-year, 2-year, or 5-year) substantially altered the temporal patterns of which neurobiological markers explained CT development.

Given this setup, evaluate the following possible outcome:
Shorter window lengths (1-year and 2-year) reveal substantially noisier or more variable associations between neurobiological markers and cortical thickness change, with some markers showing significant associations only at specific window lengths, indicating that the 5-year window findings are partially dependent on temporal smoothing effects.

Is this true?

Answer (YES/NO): NO